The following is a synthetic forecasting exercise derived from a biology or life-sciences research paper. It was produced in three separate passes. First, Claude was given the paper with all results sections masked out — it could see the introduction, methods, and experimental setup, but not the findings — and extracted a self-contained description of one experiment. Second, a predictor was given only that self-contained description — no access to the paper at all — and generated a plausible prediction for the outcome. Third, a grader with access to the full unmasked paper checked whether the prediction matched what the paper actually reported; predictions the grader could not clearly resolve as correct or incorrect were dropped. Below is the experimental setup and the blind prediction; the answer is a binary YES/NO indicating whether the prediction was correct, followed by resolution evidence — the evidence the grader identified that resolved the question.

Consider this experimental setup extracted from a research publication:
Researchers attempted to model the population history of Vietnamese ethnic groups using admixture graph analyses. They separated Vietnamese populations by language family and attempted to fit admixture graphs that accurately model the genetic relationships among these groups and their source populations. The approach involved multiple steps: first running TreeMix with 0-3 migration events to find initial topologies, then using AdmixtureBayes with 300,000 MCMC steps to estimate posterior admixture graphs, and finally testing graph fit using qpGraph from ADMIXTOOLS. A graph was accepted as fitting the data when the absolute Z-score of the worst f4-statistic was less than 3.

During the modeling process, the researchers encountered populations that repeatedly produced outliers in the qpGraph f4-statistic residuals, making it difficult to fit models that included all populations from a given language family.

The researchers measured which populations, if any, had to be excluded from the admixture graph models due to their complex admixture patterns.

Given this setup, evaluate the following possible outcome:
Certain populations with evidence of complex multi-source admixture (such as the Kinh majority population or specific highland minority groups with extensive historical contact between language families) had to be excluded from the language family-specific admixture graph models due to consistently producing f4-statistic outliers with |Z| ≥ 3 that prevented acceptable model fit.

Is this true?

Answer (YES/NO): YES